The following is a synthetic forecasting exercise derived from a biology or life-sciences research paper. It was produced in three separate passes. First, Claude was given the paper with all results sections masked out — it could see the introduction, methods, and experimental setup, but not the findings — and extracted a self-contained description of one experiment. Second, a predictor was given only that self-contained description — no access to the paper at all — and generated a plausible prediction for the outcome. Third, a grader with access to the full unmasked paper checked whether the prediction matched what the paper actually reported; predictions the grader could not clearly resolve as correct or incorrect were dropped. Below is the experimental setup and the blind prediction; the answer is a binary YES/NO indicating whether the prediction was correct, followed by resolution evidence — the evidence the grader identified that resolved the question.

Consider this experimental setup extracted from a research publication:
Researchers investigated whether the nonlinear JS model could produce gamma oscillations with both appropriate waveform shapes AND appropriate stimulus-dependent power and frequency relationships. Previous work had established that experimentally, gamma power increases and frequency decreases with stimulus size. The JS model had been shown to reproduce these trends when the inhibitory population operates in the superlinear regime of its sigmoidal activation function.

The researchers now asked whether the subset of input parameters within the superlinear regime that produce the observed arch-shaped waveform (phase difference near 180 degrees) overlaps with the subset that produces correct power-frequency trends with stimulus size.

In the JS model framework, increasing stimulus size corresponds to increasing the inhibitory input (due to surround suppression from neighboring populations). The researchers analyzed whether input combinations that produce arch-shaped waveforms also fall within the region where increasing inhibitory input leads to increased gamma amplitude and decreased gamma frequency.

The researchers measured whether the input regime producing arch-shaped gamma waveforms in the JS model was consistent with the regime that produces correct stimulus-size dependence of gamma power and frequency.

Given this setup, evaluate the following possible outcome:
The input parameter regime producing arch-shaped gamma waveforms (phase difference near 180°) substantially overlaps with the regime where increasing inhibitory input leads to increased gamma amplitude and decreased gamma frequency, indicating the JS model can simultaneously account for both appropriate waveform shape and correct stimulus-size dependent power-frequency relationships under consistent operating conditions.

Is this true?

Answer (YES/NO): YES